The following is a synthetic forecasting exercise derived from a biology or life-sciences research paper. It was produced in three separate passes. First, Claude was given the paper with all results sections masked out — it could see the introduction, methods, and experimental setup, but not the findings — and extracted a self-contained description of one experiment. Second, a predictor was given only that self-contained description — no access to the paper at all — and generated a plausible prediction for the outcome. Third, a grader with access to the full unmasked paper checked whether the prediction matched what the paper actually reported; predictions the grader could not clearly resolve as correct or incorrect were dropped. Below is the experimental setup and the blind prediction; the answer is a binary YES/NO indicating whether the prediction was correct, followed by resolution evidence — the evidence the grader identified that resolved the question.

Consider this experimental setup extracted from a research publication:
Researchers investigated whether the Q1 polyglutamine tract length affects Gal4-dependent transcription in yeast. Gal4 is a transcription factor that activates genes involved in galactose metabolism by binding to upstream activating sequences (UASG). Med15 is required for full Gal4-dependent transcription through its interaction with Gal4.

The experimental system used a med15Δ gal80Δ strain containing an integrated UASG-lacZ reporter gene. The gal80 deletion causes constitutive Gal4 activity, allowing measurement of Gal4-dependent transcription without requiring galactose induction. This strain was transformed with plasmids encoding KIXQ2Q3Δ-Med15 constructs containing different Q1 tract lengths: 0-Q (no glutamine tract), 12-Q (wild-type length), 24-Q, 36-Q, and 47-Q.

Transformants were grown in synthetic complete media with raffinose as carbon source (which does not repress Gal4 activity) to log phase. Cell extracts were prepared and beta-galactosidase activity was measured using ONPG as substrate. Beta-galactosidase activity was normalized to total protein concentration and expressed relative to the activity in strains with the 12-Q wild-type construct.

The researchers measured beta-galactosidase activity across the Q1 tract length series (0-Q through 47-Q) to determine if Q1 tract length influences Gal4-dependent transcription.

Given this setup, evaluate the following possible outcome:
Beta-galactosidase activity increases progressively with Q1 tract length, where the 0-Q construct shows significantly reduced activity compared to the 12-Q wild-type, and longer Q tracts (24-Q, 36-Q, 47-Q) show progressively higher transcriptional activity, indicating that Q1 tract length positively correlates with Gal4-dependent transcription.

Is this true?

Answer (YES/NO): NO